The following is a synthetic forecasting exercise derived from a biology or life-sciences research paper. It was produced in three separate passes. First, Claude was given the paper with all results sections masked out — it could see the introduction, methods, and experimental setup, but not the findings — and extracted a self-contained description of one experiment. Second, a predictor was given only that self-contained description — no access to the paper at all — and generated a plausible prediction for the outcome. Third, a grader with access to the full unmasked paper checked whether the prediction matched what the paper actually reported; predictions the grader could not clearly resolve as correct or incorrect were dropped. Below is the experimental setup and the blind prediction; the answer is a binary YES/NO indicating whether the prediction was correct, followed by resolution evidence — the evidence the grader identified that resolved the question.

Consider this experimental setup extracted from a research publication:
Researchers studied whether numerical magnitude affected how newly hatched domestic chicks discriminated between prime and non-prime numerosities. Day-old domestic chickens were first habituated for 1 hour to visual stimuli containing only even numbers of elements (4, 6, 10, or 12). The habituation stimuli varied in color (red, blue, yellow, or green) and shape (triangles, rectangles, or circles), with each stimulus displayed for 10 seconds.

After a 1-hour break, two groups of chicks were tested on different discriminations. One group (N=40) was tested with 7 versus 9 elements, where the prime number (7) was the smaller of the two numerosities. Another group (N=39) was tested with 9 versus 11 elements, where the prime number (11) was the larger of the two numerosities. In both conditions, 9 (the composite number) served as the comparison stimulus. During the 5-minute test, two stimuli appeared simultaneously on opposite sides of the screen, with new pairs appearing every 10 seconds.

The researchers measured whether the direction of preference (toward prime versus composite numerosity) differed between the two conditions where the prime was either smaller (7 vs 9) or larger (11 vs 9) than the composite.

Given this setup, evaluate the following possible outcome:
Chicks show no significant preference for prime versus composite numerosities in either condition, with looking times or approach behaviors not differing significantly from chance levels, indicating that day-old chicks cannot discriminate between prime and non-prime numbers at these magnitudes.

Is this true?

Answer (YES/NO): NO